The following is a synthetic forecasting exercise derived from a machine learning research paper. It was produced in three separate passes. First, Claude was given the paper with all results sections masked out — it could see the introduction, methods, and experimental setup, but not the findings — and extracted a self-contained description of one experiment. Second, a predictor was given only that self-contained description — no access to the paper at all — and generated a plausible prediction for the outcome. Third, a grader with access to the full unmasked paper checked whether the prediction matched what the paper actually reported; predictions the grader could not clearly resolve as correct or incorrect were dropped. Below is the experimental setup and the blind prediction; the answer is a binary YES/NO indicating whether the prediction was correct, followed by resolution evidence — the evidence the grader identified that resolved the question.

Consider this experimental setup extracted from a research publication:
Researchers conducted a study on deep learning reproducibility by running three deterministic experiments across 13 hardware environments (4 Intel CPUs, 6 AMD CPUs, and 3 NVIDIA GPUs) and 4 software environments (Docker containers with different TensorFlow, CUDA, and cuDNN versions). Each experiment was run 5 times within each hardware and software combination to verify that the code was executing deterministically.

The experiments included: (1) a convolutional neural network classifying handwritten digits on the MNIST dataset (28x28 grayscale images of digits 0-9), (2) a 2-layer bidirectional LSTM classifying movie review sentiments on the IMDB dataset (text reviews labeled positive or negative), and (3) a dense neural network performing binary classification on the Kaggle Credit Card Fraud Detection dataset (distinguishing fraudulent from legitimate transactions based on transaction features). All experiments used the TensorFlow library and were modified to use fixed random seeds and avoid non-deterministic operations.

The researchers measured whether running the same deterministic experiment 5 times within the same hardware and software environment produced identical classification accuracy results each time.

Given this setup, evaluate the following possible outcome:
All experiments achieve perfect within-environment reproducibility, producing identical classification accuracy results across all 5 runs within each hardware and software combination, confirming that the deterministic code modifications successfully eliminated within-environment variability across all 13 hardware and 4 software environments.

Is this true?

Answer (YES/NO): NO